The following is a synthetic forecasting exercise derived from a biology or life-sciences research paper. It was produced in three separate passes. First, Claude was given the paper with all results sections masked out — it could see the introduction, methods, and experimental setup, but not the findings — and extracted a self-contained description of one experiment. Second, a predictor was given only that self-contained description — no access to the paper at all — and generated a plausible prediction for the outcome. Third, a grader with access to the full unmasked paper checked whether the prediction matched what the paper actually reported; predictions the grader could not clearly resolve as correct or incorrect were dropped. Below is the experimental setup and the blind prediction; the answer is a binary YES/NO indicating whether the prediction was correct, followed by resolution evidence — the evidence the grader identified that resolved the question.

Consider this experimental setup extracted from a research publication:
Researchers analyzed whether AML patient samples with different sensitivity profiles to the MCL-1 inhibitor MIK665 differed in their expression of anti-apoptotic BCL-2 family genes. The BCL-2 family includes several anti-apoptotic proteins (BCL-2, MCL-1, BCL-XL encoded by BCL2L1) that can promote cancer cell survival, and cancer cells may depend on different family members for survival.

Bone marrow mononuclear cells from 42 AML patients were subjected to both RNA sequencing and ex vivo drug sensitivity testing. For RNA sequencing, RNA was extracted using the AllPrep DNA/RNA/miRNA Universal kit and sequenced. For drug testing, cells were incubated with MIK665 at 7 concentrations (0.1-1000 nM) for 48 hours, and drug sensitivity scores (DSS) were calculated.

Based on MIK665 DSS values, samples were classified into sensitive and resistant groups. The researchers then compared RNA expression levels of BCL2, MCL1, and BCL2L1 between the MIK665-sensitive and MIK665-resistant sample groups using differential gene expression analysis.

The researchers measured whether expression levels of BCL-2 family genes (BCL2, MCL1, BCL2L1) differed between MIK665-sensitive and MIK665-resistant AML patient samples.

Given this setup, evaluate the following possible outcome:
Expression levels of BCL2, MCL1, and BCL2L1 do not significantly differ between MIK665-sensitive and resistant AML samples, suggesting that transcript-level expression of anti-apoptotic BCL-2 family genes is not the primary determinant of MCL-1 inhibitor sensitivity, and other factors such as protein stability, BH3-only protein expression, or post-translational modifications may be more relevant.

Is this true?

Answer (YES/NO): NO